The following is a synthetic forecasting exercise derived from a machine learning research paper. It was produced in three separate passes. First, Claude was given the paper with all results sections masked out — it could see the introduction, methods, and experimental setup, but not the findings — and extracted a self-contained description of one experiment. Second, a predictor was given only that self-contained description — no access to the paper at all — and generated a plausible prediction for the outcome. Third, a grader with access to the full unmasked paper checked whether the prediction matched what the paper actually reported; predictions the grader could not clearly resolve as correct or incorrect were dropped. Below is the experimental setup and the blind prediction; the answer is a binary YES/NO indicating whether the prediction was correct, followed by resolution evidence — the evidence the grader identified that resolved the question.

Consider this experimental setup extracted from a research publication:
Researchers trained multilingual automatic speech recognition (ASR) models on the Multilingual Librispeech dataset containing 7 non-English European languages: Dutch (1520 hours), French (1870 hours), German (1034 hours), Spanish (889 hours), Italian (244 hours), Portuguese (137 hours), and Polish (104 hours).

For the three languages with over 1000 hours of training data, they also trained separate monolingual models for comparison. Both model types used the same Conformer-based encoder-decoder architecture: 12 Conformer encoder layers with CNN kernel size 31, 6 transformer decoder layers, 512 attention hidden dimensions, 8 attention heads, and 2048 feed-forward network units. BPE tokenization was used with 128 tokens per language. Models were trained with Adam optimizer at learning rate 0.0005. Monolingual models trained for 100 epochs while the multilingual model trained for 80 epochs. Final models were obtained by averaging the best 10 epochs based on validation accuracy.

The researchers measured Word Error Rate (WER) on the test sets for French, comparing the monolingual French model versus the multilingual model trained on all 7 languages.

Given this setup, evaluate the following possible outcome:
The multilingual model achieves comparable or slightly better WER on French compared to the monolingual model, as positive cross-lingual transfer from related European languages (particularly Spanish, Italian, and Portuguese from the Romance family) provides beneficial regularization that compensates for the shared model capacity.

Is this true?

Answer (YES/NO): NO